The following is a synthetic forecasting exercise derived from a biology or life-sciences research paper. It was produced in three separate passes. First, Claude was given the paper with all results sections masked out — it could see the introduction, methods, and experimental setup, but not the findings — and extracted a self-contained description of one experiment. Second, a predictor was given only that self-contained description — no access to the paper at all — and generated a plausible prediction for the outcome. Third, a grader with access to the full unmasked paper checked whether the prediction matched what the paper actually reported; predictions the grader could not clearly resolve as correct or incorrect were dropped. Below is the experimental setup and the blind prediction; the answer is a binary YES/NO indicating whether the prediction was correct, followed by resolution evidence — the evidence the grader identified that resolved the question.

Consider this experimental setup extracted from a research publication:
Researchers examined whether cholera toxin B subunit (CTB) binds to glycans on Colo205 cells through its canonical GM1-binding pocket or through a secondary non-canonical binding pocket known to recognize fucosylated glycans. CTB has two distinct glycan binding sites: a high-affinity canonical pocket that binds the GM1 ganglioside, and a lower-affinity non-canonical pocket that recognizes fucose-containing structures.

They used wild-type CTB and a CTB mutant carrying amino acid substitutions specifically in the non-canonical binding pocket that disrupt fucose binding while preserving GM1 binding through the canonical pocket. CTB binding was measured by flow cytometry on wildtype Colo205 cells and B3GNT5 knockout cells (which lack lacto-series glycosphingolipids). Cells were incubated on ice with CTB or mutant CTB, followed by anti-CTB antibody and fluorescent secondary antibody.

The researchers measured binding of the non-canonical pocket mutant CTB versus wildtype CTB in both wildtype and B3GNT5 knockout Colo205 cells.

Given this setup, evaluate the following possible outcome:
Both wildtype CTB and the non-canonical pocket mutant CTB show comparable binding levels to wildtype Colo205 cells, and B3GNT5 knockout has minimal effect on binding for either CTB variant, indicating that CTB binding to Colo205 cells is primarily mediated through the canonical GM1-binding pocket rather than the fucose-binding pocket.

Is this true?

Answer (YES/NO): NO